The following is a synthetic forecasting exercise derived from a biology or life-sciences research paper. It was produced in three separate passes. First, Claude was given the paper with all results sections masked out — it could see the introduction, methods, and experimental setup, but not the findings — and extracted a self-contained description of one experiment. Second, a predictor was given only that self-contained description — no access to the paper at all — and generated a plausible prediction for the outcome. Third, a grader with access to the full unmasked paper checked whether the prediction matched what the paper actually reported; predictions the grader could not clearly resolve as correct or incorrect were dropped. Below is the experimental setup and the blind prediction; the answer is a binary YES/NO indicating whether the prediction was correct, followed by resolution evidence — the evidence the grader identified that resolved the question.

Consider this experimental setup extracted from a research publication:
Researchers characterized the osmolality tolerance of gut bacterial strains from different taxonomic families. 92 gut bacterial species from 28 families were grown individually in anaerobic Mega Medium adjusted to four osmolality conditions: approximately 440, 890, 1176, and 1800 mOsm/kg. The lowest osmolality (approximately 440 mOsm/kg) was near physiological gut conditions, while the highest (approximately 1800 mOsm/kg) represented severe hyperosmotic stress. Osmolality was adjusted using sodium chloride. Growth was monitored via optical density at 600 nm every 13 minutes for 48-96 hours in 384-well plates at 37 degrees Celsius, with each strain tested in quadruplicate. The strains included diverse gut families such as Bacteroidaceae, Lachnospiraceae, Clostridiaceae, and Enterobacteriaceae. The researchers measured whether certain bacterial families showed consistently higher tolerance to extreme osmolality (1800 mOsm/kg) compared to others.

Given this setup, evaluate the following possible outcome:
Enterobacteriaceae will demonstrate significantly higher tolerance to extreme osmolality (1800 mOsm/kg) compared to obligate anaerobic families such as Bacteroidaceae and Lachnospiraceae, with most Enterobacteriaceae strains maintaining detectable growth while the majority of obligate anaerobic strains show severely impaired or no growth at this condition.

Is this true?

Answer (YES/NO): YES